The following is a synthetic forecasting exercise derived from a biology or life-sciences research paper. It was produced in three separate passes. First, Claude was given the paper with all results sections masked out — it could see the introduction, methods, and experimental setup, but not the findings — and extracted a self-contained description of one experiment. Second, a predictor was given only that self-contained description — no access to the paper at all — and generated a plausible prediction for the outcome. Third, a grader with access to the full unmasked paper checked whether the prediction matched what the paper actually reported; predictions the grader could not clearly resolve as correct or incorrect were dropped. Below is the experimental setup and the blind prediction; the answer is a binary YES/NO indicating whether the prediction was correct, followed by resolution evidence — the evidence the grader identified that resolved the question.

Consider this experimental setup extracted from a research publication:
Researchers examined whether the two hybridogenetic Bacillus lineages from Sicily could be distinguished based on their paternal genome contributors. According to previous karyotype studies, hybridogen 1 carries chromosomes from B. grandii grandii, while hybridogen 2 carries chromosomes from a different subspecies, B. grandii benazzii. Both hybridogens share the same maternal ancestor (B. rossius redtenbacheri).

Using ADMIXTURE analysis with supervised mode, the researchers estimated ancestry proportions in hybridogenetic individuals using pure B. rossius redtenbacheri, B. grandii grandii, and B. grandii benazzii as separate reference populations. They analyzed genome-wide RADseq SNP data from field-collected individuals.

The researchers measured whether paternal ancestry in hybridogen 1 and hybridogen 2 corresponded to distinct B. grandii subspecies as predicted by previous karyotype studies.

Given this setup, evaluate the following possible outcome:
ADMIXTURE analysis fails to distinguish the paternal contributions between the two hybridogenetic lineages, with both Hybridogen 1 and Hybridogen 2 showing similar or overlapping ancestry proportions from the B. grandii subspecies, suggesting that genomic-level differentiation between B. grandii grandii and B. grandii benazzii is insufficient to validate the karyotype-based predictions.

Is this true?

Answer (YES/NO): NO